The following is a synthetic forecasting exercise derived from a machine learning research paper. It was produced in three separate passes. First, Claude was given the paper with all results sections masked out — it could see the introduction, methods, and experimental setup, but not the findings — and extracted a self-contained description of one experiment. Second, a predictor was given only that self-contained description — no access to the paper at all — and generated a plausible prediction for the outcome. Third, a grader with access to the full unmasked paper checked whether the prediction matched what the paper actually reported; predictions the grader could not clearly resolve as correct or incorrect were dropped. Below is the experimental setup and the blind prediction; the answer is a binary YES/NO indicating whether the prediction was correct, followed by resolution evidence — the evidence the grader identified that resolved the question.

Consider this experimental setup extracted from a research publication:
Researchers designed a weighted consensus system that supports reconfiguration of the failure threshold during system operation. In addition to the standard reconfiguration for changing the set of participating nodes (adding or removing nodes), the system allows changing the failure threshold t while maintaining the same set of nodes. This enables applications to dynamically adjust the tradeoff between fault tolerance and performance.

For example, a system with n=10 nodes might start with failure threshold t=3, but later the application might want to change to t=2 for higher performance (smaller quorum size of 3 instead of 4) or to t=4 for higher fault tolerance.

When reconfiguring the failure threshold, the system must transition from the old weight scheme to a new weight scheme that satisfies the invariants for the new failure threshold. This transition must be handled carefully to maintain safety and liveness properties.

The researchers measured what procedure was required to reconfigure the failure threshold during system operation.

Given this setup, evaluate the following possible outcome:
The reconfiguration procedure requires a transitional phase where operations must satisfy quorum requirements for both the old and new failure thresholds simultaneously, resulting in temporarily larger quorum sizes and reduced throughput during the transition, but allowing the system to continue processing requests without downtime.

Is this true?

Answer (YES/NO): NO